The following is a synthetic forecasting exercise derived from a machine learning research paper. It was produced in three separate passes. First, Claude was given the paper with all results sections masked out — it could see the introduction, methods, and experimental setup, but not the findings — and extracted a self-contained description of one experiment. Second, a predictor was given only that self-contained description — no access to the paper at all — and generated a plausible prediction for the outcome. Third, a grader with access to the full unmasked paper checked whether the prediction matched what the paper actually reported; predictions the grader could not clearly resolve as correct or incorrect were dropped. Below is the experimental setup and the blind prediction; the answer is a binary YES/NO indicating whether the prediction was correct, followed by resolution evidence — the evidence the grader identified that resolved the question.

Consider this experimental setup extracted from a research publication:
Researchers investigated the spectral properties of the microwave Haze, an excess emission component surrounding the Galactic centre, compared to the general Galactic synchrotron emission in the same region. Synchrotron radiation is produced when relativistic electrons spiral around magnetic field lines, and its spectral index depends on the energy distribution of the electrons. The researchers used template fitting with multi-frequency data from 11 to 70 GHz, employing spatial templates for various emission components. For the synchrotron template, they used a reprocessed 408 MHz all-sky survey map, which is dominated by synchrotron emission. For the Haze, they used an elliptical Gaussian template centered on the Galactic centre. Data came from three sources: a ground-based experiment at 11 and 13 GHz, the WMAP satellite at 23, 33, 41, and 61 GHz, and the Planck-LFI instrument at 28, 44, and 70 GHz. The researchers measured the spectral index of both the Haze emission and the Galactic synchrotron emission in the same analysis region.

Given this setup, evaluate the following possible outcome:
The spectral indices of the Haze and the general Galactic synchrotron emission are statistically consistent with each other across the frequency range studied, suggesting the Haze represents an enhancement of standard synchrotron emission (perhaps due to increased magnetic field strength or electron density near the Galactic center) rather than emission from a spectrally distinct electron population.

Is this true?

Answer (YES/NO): NO